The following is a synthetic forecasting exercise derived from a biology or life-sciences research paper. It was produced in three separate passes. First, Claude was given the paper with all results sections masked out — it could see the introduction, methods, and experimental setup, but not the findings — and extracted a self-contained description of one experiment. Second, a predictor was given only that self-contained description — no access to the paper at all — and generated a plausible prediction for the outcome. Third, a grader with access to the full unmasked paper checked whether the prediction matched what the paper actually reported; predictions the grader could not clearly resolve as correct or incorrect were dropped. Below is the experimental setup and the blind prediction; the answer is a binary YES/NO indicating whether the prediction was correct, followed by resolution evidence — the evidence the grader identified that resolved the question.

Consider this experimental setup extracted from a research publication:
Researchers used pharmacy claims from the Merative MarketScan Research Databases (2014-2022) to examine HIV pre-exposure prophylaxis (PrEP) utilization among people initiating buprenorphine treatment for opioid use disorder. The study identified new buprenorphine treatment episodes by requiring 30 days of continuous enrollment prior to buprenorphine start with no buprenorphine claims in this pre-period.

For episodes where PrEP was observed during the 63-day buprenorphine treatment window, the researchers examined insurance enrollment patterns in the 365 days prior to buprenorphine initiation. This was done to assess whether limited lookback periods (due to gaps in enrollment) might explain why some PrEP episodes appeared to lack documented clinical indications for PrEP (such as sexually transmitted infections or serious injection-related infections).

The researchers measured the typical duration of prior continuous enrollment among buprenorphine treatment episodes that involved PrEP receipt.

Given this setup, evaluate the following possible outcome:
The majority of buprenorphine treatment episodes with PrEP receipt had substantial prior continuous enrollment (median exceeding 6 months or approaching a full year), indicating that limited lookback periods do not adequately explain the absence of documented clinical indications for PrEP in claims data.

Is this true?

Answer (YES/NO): NO